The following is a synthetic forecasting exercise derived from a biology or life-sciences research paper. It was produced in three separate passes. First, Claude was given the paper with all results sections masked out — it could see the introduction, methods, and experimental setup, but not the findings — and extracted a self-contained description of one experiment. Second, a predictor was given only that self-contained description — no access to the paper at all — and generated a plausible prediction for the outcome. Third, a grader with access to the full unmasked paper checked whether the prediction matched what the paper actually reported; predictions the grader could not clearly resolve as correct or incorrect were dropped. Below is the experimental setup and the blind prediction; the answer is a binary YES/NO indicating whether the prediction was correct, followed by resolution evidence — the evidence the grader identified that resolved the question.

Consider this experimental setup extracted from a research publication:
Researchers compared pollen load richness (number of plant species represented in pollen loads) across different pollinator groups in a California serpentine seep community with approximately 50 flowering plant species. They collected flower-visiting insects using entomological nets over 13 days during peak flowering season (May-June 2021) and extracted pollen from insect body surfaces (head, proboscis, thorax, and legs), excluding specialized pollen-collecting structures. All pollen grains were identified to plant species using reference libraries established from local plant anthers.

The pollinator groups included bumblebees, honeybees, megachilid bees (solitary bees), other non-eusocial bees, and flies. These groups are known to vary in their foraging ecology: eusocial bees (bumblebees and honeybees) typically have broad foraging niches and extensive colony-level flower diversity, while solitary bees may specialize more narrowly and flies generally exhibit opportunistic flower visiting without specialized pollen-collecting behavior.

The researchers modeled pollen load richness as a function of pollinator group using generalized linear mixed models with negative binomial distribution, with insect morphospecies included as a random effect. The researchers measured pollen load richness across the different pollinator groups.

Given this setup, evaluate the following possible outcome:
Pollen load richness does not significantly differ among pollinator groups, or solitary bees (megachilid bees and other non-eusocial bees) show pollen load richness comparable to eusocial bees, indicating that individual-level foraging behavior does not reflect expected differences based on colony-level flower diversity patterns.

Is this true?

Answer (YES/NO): NO